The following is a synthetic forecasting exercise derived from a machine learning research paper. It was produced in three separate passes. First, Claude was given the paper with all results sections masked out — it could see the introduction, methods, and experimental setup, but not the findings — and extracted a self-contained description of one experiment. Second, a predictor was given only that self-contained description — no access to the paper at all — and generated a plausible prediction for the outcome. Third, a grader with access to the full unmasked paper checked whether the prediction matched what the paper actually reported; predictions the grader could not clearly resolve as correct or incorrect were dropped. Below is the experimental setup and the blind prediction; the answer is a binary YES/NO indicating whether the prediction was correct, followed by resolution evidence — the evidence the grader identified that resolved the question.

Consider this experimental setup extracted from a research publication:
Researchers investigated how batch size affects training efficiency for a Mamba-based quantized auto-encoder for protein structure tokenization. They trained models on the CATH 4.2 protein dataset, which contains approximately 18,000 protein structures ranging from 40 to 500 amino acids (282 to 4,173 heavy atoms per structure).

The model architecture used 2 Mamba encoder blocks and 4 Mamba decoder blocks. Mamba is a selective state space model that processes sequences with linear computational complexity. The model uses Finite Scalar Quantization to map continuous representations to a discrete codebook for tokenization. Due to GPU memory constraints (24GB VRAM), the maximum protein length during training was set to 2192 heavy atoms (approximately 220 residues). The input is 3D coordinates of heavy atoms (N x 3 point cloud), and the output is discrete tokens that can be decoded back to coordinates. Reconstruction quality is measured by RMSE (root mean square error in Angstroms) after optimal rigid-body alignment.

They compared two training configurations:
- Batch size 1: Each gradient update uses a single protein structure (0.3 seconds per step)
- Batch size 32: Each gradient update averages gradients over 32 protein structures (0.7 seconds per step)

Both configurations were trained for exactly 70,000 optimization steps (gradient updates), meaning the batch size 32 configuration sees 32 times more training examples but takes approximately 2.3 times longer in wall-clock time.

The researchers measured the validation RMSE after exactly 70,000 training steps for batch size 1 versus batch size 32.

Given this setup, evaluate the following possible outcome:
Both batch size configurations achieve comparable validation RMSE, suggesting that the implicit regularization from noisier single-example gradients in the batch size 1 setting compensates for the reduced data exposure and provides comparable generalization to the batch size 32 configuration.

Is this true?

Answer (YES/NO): NO